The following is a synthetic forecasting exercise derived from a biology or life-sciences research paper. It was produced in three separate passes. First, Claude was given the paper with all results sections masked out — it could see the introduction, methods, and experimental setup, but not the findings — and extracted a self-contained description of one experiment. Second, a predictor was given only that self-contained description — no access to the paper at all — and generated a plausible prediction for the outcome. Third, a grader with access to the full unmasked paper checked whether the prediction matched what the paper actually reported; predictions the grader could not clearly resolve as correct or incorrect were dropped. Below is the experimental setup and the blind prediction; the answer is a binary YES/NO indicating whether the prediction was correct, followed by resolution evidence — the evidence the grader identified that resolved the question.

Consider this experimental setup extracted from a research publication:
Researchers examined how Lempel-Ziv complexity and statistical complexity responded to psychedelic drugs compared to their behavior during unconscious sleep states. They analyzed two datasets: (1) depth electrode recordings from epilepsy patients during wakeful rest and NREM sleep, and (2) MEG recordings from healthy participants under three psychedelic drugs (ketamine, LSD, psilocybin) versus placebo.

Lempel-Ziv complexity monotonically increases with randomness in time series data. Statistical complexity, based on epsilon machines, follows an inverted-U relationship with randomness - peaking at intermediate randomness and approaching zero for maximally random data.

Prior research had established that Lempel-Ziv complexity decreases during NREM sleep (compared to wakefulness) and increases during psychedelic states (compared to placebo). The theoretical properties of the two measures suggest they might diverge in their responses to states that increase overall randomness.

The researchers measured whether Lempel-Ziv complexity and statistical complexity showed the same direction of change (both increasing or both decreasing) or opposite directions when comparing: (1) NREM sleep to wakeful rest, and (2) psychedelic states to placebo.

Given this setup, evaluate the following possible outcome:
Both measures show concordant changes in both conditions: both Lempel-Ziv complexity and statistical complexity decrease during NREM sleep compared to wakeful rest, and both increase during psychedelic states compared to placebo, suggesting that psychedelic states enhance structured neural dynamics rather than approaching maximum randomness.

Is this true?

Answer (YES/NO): YES